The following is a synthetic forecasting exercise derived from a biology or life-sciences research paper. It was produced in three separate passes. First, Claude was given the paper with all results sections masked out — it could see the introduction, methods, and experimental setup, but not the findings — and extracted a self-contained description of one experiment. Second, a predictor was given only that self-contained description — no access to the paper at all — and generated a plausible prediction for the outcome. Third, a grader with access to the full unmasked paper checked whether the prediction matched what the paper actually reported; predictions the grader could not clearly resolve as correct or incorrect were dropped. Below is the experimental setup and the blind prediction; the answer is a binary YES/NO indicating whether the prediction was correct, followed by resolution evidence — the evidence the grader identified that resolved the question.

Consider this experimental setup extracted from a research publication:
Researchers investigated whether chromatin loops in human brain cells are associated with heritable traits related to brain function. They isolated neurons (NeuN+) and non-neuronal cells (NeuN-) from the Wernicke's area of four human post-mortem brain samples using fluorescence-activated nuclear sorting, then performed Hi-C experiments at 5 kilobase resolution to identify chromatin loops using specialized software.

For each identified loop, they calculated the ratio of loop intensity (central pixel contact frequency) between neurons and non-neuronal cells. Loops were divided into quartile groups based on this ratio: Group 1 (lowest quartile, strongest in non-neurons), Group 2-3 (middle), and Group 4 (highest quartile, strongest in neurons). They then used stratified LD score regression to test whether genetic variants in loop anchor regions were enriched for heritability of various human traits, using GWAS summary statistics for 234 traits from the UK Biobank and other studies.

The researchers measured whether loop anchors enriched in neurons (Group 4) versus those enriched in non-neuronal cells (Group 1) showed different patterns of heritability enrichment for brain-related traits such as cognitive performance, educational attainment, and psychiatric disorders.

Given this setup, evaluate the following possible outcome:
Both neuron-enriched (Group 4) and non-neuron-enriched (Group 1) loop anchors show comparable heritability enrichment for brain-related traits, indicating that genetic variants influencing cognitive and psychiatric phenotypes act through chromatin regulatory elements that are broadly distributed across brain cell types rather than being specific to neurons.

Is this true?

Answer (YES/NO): NO